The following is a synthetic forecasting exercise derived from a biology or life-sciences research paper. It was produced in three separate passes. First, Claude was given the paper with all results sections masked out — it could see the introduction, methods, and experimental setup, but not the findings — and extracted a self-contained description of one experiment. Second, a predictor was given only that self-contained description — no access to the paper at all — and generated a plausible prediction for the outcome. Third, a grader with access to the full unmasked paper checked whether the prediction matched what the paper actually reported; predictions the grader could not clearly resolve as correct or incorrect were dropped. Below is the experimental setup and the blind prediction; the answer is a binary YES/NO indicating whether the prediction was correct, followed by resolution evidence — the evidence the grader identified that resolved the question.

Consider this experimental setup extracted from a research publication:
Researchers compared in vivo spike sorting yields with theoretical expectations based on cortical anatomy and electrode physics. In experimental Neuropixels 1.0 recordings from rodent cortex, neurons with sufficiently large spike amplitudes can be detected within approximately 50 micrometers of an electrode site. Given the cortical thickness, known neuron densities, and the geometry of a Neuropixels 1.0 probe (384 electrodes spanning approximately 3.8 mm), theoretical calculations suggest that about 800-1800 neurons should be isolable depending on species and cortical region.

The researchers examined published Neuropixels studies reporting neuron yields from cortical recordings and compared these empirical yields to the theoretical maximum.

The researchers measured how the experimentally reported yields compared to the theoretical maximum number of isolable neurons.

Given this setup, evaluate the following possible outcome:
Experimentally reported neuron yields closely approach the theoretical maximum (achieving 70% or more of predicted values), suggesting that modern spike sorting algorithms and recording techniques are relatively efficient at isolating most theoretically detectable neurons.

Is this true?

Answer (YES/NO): NO